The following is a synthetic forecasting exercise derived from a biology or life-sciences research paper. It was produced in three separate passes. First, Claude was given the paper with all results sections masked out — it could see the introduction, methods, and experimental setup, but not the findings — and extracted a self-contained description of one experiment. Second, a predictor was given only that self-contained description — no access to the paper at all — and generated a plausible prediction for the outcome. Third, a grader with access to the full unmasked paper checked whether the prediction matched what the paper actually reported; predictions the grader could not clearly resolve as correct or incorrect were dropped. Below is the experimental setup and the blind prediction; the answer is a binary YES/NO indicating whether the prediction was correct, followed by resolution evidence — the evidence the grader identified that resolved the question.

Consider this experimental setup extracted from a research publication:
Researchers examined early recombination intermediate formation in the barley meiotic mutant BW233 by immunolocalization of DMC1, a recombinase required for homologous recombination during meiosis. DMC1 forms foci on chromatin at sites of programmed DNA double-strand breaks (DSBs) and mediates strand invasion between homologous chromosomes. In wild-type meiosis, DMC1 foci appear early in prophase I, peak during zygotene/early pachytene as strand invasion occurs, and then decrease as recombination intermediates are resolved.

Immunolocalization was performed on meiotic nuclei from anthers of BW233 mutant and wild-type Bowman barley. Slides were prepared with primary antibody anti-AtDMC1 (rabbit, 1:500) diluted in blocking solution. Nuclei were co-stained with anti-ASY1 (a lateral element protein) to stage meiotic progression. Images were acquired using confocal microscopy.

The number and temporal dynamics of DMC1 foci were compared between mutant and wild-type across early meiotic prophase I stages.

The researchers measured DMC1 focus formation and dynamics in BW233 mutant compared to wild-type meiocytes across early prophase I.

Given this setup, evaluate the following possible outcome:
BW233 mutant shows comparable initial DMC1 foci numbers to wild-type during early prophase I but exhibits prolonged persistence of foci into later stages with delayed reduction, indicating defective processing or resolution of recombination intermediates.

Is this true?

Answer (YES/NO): YES